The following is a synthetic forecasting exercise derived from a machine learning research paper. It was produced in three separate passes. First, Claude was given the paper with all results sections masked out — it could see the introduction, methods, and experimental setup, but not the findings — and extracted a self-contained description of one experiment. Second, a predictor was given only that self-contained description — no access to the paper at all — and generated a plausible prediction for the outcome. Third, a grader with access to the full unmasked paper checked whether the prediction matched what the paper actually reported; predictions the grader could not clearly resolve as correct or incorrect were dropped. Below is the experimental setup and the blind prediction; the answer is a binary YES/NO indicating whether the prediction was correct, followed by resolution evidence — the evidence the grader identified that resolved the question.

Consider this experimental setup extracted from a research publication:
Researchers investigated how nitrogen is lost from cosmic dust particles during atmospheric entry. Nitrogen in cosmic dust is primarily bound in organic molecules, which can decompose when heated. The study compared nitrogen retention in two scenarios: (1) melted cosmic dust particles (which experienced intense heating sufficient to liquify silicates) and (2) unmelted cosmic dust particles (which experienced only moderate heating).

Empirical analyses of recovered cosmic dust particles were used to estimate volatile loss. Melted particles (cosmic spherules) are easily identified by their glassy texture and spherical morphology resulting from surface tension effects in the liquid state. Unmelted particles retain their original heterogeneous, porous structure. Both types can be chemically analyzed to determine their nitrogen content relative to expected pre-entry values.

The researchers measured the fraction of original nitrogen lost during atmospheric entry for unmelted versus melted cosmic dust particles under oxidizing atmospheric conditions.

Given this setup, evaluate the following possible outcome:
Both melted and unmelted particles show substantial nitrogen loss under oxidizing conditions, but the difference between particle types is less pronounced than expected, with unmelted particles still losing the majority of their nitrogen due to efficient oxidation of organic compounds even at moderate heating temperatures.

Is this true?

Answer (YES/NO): YES